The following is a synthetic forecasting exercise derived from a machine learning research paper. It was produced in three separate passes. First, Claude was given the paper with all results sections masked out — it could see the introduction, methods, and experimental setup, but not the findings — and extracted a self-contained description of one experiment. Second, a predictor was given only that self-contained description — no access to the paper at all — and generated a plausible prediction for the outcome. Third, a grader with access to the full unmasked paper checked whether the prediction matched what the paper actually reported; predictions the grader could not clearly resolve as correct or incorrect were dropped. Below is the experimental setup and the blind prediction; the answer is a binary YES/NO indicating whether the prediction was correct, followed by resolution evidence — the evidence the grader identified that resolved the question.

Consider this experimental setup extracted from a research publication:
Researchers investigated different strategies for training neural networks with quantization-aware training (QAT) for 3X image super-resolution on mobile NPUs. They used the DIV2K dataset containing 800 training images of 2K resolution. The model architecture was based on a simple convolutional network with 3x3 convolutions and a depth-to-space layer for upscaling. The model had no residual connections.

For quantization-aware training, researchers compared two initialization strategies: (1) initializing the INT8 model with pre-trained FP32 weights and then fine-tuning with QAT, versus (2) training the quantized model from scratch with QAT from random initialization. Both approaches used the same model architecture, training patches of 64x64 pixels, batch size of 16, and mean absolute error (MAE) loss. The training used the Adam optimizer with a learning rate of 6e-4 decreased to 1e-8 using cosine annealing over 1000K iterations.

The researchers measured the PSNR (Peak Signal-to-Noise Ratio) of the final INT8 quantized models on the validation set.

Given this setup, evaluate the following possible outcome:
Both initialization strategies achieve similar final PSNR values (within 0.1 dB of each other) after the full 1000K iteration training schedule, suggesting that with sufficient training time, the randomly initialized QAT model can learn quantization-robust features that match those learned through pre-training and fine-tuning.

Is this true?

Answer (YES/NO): NO